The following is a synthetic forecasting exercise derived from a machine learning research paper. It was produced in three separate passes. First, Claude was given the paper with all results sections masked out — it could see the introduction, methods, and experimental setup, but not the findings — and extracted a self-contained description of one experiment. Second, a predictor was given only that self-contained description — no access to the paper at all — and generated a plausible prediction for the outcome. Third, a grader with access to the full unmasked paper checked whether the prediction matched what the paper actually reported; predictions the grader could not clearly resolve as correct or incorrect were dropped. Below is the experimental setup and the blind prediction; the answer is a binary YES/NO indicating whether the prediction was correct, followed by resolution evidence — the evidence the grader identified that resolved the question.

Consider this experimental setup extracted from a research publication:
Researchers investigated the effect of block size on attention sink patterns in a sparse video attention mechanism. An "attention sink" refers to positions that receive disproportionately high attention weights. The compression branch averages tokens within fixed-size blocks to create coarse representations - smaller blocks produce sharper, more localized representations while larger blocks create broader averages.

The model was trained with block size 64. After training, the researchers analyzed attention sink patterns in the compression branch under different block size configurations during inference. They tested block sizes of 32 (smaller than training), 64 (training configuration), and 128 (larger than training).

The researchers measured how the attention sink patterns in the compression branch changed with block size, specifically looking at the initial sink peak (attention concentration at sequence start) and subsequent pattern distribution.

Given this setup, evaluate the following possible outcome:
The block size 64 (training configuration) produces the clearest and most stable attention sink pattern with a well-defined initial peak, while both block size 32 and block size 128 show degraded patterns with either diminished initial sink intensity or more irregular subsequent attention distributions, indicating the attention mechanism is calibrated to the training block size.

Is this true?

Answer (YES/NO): NO